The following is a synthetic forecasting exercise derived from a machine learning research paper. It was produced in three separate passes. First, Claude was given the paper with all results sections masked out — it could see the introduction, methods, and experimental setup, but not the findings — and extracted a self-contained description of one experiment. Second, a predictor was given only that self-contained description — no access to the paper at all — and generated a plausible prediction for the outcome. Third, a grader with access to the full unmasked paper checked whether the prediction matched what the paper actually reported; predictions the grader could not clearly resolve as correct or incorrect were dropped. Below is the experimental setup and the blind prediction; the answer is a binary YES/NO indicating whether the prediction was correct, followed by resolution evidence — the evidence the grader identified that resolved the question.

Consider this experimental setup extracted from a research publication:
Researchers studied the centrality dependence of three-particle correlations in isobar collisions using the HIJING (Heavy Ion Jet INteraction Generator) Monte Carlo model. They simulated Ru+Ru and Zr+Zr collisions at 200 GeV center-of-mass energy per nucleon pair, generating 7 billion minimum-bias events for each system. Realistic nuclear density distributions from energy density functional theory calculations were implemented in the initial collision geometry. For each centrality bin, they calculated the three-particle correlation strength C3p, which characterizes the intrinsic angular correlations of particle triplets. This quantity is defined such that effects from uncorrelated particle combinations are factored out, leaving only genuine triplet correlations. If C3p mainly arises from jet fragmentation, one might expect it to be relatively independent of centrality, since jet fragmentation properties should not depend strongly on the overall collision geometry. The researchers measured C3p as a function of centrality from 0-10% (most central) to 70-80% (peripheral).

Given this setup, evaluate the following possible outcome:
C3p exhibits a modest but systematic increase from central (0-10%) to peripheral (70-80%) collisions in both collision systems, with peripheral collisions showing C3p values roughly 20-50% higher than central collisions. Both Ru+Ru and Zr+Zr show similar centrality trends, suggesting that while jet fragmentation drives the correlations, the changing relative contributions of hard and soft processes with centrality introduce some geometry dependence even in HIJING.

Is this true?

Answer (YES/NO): NO